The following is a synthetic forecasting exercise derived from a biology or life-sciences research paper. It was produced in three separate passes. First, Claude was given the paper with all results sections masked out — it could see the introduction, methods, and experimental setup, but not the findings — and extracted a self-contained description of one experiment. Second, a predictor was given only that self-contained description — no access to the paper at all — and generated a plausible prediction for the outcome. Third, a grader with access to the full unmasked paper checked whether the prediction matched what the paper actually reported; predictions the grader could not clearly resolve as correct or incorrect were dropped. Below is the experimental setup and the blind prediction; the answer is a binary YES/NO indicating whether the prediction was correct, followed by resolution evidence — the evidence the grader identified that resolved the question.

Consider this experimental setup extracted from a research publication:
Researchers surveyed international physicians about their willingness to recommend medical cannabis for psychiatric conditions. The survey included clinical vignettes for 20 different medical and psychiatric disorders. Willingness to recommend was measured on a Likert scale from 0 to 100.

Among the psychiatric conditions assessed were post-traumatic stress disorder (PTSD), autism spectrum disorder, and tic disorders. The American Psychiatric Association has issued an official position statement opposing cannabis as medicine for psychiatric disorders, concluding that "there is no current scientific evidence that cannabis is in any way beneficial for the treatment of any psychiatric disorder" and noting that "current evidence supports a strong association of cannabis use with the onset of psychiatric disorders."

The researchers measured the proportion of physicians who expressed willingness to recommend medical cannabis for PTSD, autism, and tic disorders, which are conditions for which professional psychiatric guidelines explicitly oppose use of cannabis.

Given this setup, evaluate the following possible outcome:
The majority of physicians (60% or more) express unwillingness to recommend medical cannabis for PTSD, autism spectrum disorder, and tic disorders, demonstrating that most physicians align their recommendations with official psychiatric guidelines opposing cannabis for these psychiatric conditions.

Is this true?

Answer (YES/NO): YES